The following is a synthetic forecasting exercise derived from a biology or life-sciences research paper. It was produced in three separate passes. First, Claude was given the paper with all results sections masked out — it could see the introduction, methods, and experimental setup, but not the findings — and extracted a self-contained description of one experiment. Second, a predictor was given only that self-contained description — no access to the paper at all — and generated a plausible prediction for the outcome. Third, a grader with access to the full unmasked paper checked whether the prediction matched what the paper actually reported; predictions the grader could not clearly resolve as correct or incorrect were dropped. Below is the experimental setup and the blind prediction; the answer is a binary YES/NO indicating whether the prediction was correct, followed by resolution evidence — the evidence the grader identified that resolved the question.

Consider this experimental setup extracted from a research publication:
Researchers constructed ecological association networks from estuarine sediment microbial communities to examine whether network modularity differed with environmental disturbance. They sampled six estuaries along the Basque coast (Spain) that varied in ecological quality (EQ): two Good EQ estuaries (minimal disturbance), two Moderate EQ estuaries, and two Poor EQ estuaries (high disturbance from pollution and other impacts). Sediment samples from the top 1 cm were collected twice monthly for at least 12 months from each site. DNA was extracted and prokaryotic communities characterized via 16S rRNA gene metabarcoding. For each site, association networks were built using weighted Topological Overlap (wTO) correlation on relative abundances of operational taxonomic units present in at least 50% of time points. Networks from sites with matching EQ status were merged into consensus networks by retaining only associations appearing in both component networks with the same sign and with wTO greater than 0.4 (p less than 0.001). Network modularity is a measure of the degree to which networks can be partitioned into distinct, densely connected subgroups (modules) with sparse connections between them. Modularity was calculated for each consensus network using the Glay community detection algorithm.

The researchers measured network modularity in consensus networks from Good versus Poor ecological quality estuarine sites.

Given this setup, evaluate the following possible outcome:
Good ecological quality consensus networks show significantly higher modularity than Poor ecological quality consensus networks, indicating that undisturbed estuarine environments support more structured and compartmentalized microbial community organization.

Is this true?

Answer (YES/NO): NO